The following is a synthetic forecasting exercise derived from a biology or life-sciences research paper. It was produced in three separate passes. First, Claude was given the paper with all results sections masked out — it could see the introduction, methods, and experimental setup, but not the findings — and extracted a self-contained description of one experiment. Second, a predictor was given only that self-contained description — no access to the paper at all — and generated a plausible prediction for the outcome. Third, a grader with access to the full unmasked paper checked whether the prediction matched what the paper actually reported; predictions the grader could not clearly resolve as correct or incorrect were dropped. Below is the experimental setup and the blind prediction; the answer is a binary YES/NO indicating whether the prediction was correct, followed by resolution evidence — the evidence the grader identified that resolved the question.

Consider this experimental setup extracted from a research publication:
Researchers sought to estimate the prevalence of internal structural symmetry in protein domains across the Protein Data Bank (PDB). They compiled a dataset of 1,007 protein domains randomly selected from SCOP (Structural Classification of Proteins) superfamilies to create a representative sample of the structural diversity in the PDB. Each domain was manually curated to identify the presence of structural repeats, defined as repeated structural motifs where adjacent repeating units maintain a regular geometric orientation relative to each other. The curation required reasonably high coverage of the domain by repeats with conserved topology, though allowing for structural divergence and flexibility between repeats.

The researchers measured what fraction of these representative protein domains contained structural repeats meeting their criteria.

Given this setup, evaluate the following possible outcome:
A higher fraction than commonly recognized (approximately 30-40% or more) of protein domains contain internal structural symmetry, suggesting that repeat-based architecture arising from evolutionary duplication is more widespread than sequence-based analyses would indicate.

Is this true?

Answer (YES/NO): NO